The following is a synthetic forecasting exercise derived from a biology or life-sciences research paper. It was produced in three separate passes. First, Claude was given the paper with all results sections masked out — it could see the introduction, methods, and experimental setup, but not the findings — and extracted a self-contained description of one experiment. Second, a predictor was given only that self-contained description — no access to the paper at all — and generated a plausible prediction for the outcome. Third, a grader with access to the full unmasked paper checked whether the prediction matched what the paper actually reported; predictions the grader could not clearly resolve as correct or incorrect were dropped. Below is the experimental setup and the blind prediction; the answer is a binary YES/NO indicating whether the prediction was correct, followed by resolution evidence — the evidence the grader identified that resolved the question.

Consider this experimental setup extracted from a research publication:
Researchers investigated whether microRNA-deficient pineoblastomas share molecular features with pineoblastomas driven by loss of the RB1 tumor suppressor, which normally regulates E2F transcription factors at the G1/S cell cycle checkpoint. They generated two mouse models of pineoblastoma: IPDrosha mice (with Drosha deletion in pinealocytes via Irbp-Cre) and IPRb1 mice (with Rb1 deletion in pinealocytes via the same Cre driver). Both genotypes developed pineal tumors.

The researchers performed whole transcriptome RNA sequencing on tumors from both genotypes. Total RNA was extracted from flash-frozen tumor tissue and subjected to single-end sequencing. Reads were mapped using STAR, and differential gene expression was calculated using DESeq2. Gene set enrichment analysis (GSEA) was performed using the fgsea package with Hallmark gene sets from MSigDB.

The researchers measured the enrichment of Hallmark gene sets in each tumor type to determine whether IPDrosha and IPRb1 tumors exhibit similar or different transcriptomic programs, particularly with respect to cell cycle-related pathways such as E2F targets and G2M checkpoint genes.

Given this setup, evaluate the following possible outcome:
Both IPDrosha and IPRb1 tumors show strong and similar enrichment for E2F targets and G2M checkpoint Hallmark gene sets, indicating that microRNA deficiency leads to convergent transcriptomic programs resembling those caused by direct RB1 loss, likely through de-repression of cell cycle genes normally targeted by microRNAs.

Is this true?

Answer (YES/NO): YES